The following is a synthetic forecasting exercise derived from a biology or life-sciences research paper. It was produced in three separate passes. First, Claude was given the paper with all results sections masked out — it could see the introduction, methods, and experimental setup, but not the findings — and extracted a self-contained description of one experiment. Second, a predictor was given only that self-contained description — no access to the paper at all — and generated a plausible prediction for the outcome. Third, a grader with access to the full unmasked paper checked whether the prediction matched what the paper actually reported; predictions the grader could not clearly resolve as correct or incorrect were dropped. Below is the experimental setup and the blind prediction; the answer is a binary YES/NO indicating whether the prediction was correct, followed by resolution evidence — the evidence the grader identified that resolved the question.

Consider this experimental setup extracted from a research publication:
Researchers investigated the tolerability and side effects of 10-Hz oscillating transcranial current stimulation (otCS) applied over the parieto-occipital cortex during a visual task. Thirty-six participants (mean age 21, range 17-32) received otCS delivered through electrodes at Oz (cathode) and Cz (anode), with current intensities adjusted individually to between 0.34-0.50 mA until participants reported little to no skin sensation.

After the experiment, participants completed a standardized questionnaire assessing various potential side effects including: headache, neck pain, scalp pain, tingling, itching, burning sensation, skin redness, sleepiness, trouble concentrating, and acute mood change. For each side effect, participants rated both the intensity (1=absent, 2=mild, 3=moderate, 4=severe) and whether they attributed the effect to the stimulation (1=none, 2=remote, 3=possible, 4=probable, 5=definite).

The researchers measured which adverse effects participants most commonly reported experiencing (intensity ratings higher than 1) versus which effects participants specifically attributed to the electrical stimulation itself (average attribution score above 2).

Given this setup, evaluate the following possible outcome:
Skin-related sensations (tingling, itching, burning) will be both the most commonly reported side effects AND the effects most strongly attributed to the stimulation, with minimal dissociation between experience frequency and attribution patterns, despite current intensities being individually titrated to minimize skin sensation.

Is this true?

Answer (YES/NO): NO